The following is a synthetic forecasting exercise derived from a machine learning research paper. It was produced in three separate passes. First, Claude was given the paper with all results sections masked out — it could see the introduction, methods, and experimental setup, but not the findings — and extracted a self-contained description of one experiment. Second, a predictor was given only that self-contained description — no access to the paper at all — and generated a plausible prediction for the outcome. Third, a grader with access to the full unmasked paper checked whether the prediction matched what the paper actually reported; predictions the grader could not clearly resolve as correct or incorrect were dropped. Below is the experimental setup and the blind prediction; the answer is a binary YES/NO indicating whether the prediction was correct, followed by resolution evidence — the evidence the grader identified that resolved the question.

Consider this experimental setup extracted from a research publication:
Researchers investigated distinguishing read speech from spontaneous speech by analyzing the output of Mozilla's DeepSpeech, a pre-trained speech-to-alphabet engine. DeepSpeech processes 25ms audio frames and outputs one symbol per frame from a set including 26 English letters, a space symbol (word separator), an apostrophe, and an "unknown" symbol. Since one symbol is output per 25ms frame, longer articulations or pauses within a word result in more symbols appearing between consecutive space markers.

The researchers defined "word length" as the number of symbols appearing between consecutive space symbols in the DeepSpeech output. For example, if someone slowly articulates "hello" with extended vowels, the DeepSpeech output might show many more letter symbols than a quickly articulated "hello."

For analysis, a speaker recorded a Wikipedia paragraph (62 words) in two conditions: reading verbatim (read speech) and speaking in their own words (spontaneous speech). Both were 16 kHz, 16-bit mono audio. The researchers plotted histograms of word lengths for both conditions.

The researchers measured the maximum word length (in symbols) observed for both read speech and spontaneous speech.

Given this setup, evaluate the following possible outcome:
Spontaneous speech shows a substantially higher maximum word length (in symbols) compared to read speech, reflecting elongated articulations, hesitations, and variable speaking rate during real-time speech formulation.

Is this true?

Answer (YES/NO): YES